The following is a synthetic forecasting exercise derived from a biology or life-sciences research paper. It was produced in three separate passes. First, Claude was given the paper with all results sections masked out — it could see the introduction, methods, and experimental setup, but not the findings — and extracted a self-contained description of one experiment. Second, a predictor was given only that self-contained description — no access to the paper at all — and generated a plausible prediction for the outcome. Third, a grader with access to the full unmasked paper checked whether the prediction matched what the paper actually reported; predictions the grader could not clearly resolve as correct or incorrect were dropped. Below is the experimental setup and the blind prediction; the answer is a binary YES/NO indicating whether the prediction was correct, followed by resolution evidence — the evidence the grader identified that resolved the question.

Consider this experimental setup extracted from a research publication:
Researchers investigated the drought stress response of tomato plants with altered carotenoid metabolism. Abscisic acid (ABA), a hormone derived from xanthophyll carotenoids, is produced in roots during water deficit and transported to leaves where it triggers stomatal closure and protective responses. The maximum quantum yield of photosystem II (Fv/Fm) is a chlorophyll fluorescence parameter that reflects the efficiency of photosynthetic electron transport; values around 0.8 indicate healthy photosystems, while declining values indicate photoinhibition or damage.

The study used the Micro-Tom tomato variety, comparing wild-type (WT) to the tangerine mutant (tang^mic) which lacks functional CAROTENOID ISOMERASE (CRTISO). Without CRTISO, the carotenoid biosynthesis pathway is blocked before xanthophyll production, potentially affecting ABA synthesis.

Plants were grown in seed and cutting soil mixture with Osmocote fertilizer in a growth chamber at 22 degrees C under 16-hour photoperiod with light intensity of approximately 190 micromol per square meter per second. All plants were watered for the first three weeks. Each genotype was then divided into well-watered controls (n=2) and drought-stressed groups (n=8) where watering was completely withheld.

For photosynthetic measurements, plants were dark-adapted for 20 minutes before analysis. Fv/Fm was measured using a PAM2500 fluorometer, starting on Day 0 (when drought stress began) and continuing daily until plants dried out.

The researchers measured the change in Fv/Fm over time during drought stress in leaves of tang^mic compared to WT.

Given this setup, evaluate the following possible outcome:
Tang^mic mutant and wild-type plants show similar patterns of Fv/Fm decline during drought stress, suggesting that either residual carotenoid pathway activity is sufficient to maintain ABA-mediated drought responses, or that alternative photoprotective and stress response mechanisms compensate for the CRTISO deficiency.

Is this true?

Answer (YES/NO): NO